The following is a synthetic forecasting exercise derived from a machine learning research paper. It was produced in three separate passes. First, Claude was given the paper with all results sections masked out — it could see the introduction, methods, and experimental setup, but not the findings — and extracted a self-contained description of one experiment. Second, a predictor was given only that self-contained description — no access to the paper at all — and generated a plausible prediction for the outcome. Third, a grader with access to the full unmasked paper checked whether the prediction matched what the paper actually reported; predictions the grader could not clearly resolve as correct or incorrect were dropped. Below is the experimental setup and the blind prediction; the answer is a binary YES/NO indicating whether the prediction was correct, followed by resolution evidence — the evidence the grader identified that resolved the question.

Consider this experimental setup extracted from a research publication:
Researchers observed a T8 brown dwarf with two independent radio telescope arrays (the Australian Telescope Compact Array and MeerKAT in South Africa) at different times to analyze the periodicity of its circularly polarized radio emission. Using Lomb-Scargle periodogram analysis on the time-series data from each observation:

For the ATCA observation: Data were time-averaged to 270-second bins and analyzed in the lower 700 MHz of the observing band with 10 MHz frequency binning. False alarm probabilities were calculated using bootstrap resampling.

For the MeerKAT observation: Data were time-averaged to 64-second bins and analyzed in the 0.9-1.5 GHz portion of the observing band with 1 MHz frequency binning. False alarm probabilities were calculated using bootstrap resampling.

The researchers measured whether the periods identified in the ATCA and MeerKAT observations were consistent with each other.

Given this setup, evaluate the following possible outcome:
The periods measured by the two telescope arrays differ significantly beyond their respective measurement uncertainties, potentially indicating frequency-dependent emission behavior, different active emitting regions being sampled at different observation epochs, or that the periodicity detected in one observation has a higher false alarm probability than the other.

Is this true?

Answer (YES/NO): NO